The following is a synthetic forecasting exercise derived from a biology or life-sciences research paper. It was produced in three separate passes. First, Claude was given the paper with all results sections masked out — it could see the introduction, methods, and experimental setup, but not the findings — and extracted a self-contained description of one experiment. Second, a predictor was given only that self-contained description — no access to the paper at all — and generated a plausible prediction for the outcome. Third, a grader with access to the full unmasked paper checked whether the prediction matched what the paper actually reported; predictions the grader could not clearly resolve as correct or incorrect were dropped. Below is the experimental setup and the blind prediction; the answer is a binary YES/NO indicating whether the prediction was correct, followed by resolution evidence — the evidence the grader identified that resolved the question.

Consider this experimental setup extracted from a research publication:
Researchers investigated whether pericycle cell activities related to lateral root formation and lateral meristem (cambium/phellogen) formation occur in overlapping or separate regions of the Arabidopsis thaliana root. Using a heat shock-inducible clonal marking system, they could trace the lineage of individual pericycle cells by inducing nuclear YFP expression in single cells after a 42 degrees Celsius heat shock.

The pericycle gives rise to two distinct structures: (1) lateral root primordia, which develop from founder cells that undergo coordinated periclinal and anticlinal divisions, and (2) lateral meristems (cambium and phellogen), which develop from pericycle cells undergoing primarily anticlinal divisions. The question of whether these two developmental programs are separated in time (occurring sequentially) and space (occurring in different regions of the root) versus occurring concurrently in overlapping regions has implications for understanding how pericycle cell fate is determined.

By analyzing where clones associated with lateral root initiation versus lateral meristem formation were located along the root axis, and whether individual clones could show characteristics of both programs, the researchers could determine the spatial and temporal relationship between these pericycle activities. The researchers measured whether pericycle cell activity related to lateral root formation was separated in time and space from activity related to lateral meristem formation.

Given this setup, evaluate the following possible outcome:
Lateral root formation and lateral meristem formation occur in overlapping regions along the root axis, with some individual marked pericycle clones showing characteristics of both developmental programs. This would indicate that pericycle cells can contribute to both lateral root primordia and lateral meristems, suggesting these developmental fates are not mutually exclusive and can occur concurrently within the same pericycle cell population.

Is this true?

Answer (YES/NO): YES